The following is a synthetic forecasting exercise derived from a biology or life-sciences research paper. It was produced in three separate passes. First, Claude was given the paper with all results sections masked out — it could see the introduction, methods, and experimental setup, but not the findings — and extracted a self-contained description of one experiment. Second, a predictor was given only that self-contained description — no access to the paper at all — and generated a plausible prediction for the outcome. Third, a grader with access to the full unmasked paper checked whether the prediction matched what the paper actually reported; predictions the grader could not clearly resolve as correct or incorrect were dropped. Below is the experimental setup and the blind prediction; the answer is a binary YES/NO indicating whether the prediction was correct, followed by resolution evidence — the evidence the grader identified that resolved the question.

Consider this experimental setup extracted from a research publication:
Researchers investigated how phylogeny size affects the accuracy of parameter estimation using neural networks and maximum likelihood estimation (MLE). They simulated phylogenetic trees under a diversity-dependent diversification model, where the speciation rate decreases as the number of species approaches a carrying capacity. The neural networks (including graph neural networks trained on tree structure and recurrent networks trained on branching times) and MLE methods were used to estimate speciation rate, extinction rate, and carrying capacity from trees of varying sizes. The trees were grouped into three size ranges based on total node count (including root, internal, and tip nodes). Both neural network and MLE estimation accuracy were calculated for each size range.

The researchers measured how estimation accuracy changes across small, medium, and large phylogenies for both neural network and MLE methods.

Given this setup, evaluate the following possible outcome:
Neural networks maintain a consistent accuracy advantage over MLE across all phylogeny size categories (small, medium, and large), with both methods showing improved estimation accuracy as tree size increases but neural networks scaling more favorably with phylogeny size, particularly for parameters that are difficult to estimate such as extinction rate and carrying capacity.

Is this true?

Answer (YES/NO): NO